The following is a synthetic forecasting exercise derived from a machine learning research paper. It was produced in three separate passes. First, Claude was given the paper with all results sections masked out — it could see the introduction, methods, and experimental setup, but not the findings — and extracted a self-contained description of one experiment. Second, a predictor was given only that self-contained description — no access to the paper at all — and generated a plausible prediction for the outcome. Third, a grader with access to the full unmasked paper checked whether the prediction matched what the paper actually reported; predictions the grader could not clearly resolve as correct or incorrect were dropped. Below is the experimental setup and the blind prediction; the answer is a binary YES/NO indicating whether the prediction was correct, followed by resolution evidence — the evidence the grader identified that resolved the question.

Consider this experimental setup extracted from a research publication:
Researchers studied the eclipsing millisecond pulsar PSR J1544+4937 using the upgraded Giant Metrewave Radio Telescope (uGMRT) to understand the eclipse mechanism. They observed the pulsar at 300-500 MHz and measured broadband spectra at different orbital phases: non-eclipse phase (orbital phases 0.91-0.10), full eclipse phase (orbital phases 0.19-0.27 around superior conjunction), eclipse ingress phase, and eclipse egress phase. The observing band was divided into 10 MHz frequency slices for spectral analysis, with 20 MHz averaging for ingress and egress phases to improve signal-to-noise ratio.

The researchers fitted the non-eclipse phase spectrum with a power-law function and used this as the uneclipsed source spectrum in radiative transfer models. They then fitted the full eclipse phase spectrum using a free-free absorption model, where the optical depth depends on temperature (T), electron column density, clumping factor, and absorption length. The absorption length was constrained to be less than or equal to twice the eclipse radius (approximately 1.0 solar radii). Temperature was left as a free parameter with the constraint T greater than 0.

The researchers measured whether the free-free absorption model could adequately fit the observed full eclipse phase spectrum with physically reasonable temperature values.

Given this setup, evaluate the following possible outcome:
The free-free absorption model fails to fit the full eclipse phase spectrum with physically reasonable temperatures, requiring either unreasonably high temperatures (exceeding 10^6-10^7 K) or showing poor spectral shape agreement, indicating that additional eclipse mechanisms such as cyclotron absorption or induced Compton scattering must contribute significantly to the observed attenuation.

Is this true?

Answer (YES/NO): NO